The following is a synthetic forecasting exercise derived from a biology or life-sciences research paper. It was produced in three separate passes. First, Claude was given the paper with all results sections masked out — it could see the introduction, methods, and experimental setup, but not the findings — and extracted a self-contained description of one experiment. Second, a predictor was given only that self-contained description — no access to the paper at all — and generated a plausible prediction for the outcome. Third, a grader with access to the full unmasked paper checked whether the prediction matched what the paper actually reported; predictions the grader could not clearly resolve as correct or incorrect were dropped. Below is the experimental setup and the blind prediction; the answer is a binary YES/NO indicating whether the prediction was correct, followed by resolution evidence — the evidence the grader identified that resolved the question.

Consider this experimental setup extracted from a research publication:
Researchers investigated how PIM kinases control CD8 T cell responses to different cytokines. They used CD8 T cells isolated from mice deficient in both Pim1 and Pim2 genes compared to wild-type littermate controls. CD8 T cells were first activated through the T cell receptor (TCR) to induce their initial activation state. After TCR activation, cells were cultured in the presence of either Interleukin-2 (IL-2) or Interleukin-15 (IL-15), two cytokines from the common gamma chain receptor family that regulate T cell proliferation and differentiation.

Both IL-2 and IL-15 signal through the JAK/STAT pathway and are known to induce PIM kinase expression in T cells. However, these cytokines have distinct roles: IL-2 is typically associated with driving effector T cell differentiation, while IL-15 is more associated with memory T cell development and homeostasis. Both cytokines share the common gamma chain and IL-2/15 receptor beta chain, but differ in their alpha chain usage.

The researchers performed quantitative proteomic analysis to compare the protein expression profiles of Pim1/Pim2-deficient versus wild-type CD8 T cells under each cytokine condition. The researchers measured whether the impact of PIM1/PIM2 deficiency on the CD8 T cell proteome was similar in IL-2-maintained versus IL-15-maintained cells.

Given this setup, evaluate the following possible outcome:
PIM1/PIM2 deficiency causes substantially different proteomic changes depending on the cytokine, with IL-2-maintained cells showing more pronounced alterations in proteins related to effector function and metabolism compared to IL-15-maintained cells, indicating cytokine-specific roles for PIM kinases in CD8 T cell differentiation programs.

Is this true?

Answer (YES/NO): YES